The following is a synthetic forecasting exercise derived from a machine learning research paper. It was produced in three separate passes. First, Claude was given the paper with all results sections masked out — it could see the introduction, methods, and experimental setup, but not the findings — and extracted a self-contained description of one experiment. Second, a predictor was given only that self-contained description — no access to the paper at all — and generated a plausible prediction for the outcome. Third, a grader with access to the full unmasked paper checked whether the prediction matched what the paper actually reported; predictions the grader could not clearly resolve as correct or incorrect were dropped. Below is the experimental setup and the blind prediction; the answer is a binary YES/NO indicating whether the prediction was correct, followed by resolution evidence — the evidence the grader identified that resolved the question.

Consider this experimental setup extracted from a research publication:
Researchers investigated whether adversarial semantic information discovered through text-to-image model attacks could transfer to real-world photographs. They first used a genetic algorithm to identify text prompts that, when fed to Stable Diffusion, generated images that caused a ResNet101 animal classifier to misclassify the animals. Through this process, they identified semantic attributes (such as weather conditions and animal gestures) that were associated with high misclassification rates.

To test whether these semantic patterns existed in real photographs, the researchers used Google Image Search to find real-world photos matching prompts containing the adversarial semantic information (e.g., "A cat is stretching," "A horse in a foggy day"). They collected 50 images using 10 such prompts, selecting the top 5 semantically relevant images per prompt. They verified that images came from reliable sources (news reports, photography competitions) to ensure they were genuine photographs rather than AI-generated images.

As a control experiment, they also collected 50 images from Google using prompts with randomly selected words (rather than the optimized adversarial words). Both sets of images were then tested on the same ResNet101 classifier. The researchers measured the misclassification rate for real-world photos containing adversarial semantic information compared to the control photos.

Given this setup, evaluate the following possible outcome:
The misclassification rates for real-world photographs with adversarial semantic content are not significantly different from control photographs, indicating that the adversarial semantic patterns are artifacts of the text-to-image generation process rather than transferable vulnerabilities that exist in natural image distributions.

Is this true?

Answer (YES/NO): NO